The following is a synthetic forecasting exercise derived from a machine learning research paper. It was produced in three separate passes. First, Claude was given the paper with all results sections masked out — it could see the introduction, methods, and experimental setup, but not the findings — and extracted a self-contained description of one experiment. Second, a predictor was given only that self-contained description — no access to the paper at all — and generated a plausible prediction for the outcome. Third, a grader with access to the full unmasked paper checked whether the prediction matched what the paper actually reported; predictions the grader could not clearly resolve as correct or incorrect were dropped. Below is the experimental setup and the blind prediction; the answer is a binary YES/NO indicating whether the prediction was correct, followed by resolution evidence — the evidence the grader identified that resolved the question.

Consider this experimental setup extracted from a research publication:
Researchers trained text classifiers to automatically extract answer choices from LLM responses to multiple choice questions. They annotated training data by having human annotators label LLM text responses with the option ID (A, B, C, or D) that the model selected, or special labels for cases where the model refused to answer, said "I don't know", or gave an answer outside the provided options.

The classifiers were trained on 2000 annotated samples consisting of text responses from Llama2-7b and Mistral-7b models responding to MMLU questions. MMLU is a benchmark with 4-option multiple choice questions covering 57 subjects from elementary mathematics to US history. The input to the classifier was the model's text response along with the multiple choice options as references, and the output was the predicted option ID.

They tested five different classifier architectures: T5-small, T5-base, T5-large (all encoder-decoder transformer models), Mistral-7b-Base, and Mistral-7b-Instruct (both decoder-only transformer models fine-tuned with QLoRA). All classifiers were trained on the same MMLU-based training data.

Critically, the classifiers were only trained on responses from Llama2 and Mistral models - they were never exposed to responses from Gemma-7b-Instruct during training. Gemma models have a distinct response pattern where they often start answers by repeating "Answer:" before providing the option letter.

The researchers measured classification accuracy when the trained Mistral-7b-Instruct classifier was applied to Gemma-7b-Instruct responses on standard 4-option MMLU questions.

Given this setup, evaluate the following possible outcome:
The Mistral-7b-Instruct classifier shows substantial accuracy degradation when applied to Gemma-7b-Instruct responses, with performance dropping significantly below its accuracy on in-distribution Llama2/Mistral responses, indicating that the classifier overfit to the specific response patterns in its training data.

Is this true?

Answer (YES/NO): NO